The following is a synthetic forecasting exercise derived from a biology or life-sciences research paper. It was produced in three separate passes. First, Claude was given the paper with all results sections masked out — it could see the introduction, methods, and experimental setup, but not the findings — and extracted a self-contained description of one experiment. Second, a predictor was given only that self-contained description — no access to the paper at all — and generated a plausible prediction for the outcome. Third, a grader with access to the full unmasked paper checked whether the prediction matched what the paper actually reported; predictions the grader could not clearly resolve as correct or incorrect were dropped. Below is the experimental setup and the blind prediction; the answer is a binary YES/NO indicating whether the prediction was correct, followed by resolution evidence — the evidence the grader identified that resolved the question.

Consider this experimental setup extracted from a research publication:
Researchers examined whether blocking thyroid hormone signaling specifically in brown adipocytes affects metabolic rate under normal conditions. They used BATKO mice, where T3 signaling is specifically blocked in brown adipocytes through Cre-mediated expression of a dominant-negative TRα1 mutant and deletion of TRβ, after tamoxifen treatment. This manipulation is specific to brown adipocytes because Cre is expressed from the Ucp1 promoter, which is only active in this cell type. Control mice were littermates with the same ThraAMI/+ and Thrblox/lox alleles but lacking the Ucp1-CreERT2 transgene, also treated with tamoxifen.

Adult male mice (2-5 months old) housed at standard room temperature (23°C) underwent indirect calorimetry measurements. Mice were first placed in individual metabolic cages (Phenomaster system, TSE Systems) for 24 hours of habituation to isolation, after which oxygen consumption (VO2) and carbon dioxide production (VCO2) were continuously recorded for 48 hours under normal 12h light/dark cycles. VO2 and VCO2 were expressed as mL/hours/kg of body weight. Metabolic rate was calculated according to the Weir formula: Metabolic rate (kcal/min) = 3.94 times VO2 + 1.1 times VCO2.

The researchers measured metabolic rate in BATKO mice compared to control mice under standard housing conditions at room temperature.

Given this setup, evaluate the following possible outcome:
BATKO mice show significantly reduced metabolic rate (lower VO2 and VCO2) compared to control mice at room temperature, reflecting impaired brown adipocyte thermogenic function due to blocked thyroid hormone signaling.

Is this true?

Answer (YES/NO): NO